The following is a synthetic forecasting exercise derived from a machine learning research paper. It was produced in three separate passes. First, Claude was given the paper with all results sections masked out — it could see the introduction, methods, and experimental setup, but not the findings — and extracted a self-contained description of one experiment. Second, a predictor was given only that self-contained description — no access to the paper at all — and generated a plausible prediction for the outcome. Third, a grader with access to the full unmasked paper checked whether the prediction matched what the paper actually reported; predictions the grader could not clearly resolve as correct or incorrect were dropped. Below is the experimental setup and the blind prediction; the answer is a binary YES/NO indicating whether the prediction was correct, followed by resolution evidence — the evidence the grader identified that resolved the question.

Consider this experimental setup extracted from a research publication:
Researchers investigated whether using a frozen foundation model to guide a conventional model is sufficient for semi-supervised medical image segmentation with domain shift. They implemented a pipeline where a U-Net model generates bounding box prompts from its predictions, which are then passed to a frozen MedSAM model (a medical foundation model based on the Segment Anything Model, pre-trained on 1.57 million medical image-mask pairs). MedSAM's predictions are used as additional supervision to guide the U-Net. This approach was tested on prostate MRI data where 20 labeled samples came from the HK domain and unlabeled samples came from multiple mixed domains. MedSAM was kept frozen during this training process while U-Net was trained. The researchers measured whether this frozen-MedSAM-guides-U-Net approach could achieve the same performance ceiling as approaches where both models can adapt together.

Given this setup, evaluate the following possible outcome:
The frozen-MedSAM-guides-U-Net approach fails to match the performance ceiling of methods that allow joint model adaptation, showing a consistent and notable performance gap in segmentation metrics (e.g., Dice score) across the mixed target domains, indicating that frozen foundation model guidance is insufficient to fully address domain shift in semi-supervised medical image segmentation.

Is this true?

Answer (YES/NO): YES